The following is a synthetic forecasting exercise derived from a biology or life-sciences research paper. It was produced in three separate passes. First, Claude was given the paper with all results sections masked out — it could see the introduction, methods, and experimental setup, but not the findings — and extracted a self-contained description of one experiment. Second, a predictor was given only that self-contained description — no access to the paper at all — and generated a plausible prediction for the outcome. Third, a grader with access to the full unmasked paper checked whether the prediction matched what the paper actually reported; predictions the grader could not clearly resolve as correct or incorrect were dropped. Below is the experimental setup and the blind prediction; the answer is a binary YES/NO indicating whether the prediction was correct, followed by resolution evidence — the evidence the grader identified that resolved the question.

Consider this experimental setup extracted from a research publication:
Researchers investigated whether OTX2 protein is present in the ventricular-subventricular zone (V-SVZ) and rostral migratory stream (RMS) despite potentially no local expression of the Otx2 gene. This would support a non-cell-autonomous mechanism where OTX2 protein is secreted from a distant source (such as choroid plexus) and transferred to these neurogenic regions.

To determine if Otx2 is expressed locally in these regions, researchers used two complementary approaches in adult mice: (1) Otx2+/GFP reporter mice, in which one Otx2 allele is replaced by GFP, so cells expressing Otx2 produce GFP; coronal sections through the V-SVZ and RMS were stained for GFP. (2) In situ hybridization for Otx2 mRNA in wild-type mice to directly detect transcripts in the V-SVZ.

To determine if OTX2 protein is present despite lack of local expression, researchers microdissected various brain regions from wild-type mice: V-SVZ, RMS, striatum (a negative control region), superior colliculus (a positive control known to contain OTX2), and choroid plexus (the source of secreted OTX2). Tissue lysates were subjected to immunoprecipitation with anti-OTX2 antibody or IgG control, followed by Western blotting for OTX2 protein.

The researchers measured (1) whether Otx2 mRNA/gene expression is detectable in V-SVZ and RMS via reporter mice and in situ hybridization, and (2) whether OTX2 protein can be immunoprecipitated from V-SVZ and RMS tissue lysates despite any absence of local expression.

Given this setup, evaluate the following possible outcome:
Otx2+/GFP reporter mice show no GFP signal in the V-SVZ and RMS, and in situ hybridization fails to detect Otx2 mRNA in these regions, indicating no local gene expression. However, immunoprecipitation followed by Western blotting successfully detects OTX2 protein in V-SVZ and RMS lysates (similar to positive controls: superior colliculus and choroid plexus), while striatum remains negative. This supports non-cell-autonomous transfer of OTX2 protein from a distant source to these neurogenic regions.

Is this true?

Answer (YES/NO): YES